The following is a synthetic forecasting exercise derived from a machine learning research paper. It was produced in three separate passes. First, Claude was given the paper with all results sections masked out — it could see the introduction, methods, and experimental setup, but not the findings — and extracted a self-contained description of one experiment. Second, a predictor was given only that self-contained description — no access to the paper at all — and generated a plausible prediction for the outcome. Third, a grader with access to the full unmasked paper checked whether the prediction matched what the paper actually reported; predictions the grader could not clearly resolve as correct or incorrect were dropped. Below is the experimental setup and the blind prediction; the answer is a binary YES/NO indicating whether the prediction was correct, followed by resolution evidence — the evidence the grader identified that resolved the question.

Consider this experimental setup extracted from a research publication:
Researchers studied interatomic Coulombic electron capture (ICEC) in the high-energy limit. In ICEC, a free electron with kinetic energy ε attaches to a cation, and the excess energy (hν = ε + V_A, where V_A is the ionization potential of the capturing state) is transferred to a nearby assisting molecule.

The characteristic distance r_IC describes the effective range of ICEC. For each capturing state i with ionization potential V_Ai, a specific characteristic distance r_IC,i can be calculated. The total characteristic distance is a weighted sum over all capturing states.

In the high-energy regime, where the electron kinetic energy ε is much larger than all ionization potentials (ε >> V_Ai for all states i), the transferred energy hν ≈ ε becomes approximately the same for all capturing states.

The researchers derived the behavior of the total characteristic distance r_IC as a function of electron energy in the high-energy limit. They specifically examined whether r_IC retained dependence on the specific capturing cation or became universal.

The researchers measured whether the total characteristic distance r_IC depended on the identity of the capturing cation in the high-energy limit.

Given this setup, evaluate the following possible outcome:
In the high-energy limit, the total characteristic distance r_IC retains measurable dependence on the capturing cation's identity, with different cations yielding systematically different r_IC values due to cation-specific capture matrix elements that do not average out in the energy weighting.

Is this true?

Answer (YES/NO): NO